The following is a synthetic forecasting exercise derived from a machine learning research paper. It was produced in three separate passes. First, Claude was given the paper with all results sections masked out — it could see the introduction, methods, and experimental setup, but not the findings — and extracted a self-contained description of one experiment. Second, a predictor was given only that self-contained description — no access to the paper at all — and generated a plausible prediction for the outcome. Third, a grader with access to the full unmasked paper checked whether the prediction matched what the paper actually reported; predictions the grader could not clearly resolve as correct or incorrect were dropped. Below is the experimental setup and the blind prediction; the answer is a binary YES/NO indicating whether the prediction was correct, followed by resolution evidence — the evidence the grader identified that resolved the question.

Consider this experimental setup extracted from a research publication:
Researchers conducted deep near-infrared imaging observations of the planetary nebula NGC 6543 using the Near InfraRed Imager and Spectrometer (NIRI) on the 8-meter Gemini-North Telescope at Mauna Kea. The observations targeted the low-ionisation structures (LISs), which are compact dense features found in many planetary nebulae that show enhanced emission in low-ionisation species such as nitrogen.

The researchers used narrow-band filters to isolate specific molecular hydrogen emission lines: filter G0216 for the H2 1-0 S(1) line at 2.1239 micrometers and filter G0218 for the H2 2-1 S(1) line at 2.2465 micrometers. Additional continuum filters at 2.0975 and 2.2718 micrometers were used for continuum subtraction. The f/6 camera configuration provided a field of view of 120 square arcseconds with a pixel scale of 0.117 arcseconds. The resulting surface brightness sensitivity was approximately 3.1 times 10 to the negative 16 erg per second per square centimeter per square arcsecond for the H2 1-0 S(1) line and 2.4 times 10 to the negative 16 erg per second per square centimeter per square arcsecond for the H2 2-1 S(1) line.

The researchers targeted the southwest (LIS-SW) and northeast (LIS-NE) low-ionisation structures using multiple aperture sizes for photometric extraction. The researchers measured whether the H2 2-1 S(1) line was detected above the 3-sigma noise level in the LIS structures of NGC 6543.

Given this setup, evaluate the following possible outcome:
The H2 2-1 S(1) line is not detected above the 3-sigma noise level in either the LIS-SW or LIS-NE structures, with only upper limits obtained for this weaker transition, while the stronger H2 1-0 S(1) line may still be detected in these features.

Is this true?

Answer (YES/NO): YES